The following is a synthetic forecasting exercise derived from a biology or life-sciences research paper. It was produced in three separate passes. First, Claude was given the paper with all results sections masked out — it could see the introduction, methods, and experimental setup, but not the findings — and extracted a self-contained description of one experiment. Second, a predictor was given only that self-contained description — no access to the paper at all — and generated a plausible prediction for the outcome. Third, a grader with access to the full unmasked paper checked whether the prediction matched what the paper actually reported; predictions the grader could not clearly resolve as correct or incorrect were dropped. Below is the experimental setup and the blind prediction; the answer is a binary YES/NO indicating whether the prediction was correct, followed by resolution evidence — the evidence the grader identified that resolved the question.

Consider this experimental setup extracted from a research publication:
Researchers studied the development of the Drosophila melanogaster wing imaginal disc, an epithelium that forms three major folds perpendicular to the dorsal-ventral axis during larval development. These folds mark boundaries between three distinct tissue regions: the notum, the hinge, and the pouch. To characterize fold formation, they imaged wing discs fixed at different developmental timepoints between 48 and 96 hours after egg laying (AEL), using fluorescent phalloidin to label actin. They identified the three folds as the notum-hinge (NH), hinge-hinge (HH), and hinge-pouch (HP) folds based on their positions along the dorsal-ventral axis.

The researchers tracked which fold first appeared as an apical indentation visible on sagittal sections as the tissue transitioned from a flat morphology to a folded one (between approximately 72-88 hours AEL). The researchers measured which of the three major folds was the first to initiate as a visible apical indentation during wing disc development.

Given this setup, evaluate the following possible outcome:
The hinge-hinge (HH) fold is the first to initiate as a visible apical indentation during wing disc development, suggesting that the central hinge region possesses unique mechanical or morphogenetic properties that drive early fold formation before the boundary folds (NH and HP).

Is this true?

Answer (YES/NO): YES